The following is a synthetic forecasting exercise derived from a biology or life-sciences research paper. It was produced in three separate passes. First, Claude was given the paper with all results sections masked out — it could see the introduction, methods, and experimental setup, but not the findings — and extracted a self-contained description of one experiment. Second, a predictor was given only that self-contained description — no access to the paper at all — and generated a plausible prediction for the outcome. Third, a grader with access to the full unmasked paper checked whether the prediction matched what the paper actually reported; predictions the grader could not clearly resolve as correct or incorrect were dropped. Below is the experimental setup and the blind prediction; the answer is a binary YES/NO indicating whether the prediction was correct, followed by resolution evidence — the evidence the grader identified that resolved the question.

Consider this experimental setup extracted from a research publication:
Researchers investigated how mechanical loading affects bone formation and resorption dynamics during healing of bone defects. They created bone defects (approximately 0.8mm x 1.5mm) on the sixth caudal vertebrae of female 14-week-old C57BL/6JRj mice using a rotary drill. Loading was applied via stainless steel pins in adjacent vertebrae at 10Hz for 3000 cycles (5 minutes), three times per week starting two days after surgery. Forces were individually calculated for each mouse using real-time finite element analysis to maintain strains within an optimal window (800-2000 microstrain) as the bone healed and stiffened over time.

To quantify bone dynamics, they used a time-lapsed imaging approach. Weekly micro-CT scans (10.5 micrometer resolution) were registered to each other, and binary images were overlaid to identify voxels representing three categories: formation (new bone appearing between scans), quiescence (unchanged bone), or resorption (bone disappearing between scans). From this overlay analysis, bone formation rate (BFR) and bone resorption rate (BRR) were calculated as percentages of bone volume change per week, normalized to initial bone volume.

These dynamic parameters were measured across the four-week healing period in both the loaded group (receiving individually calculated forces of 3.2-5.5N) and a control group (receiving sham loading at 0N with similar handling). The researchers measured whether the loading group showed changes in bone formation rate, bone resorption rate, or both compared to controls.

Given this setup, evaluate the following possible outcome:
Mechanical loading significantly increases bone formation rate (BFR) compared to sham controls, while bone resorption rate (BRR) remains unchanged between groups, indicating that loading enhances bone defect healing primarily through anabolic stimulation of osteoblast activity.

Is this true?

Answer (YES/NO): YES